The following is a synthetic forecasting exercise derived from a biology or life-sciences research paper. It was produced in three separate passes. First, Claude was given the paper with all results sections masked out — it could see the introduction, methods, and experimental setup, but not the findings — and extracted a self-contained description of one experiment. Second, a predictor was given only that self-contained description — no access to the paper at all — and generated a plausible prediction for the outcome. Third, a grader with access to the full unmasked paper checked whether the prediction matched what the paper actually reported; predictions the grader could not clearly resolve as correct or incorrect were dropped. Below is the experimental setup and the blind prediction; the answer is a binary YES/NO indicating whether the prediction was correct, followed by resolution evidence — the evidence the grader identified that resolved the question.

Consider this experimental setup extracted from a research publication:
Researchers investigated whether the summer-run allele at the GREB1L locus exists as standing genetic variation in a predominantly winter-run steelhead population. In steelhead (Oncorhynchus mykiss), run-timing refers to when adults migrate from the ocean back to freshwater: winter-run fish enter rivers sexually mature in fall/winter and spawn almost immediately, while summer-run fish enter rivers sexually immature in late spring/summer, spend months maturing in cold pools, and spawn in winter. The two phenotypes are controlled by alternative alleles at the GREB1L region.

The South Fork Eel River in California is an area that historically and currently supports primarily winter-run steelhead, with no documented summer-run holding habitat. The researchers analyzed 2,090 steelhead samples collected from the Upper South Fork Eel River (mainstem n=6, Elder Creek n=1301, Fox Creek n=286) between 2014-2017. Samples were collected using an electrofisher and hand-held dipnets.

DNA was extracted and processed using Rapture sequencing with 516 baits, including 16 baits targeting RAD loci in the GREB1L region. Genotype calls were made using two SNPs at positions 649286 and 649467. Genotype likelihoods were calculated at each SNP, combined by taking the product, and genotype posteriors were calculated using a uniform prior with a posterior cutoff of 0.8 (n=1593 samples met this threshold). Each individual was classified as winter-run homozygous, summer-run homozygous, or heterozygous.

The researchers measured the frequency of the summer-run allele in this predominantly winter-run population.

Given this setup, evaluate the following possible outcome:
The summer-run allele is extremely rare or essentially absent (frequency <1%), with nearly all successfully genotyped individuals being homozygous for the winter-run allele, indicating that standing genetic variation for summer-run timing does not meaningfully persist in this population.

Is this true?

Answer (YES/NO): YES